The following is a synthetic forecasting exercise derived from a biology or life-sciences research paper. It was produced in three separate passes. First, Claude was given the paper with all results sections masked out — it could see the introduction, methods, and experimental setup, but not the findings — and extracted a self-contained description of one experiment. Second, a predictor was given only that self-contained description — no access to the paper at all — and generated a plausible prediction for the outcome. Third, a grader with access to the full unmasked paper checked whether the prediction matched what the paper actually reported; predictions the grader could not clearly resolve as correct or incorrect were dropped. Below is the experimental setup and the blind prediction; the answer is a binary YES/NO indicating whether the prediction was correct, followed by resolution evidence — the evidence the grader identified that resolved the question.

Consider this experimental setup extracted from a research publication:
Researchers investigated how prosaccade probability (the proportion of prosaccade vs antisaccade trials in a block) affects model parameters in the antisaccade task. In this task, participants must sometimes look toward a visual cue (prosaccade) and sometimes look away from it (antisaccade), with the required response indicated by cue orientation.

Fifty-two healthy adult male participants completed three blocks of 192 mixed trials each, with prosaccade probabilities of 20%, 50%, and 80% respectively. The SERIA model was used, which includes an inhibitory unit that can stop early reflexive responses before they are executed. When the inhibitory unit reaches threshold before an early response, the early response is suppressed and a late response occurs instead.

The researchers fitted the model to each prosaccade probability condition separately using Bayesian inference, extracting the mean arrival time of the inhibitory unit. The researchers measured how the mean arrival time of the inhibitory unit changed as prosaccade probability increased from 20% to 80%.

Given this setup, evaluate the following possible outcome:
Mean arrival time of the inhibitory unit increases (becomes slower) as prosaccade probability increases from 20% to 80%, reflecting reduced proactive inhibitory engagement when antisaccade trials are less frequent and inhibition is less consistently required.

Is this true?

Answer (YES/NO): YES